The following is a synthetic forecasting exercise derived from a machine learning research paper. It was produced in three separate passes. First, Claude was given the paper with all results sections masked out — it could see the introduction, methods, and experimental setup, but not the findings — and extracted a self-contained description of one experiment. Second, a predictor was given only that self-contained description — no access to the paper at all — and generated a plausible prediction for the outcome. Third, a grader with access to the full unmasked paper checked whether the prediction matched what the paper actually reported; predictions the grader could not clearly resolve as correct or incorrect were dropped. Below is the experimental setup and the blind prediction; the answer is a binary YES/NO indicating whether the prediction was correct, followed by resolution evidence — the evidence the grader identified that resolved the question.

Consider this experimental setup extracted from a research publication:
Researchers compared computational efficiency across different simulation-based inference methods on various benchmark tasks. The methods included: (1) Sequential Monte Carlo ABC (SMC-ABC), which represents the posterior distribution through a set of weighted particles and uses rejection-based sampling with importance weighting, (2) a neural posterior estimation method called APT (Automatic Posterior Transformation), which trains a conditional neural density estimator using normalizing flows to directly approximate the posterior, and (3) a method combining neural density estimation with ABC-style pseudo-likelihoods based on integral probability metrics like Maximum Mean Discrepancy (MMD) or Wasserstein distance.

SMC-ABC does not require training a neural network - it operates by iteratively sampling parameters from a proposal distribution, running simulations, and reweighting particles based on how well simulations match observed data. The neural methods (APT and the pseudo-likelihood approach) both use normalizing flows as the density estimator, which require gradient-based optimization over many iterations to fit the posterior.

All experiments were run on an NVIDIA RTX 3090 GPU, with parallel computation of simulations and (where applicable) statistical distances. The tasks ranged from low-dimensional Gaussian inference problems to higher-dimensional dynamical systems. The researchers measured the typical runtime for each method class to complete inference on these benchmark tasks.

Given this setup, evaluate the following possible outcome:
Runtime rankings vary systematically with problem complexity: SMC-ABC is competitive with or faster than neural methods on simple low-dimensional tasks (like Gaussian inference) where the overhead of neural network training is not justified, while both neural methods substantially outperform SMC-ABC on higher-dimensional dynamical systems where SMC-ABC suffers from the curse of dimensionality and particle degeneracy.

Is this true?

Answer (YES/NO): NO